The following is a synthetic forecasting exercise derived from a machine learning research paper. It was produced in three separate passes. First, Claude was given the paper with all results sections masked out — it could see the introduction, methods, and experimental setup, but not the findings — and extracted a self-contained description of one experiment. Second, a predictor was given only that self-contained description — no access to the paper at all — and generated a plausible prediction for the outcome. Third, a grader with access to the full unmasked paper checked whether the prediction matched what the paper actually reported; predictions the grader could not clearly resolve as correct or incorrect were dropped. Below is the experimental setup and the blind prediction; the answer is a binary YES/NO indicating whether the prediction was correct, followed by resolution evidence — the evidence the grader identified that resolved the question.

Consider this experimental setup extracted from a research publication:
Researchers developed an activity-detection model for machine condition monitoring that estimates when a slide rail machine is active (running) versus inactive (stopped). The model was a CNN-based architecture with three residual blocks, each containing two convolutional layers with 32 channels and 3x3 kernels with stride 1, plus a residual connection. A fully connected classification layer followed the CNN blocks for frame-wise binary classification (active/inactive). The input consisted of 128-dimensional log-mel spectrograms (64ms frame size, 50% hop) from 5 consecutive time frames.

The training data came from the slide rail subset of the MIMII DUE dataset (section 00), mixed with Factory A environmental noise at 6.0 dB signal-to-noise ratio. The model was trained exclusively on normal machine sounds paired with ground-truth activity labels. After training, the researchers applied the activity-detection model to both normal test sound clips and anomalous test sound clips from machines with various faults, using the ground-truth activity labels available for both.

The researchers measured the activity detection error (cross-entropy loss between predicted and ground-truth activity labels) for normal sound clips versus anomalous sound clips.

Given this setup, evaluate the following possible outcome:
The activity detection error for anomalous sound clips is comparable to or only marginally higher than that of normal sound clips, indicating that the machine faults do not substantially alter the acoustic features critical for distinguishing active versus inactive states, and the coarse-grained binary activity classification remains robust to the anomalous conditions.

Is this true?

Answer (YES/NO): NO